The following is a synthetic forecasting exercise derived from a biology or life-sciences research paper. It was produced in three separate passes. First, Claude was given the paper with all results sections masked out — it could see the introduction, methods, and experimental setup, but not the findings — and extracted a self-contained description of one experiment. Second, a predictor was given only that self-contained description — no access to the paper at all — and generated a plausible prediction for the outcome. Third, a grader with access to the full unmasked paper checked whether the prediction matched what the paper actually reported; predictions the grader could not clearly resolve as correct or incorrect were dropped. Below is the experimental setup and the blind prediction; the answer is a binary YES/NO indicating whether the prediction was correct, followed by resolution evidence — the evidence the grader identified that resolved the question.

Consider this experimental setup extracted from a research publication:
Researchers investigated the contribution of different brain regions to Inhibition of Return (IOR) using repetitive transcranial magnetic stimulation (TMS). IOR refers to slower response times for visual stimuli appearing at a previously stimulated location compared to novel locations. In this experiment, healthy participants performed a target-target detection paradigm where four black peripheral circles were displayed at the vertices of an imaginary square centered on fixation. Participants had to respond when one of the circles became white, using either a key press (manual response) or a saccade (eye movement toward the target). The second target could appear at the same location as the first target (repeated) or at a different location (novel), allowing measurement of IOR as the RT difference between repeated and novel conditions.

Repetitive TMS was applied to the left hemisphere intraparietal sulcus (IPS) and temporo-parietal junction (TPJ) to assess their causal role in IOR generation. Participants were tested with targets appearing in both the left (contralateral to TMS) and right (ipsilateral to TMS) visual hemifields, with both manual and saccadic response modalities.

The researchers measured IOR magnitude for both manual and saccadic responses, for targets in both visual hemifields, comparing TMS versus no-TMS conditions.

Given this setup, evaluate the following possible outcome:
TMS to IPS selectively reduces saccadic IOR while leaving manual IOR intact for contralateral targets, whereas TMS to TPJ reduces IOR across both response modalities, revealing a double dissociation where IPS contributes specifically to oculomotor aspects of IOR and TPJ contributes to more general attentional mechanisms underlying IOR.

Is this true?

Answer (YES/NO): NO